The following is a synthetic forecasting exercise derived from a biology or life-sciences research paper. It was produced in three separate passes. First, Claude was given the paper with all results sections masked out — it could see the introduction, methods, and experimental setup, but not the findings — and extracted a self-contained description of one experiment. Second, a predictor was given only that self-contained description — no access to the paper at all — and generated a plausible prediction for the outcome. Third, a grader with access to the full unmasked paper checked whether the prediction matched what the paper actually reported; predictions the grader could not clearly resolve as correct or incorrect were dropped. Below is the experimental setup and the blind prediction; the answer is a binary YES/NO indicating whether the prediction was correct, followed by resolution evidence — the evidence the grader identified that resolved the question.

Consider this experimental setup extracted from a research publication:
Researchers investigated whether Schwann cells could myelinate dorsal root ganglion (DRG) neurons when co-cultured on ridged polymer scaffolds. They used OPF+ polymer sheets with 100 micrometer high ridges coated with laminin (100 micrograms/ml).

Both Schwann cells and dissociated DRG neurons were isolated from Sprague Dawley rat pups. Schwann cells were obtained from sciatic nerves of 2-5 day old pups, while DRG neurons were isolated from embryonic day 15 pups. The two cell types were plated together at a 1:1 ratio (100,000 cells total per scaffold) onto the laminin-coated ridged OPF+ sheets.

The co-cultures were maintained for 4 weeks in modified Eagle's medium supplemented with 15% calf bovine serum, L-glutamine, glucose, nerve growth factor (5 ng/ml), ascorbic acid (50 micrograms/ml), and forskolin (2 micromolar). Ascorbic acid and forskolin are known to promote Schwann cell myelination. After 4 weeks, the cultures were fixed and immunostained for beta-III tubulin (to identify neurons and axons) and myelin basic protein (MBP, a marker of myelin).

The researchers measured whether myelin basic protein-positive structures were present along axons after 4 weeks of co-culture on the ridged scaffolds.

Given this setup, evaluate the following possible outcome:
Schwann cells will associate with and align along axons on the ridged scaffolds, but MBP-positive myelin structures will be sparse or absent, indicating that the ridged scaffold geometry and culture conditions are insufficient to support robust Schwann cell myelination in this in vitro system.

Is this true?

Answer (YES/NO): NO